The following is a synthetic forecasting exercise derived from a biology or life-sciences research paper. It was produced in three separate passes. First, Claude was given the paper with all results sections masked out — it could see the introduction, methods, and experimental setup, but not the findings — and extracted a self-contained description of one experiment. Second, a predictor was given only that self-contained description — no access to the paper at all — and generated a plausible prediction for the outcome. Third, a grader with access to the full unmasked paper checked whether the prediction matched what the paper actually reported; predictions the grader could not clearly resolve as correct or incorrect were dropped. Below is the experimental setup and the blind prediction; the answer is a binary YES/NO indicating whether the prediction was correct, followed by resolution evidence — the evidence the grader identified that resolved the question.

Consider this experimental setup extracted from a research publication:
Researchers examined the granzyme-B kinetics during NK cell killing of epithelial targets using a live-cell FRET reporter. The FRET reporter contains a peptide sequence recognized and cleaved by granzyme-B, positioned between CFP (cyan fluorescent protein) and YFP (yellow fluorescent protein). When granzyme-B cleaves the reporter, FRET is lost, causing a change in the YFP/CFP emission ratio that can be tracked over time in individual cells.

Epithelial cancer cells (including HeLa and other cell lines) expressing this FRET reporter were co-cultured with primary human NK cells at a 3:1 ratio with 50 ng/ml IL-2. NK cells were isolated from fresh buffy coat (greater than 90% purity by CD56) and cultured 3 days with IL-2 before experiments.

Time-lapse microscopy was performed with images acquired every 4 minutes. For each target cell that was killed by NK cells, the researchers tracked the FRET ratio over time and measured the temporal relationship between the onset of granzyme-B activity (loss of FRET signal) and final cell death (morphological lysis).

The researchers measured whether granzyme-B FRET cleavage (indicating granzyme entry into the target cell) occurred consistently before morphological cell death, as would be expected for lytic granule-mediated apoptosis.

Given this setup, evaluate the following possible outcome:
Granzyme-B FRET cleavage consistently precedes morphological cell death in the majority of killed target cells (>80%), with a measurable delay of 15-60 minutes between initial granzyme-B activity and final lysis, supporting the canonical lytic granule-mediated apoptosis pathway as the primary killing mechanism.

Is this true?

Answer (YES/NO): NO